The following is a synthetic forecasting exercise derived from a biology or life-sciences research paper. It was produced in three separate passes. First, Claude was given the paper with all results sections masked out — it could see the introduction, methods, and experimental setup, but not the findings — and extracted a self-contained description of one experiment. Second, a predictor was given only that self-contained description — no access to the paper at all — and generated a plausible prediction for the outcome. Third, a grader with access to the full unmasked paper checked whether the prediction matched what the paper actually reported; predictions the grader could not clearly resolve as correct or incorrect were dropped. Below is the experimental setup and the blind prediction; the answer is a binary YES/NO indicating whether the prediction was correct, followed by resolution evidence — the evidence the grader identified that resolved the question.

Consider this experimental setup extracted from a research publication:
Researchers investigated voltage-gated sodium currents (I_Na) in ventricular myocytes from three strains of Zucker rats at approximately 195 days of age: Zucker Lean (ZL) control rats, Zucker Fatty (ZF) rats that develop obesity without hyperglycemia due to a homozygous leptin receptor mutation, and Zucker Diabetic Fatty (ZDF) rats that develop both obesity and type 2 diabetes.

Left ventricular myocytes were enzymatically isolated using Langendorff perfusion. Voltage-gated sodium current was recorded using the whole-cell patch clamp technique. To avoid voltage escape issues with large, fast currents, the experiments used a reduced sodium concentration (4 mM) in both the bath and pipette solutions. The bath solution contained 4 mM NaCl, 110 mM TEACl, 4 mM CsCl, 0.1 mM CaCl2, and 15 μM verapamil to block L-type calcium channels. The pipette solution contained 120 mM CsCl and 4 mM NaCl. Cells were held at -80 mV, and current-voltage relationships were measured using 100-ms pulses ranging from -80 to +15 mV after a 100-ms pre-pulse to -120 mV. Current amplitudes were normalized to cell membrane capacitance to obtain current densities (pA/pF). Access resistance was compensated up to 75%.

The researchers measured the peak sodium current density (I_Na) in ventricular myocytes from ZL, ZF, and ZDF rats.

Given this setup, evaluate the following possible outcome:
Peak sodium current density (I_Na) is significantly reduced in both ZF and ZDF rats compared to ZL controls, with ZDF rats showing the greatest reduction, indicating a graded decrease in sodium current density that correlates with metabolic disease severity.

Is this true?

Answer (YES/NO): NO